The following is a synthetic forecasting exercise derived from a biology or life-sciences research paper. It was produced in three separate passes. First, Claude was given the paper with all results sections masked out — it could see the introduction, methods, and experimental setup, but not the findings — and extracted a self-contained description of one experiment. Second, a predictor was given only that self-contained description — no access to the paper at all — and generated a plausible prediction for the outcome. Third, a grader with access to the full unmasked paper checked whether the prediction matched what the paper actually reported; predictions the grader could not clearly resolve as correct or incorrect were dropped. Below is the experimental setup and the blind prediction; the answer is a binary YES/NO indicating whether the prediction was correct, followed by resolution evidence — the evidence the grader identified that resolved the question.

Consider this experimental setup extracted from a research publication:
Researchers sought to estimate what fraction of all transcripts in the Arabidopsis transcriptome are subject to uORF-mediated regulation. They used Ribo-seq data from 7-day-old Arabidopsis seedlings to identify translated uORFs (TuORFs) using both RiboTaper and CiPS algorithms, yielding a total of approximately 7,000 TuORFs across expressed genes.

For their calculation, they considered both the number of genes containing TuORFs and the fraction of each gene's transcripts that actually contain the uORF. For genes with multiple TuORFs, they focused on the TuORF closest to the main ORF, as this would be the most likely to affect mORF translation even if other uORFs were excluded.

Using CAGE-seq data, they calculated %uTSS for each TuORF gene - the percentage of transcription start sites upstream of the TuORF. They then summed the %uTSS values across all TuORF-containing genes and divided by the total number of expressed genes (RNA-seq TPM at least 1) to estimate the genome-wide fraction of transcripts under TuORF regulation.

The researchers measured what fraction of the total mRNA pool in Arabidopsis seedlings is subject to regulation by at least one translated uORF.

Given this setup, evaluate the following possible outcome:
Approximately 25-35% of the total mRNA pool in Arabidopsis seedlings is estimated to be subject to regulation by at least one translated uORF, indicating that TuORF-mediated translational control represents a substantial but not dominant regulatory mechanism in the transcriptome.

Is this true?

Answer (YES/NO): NO